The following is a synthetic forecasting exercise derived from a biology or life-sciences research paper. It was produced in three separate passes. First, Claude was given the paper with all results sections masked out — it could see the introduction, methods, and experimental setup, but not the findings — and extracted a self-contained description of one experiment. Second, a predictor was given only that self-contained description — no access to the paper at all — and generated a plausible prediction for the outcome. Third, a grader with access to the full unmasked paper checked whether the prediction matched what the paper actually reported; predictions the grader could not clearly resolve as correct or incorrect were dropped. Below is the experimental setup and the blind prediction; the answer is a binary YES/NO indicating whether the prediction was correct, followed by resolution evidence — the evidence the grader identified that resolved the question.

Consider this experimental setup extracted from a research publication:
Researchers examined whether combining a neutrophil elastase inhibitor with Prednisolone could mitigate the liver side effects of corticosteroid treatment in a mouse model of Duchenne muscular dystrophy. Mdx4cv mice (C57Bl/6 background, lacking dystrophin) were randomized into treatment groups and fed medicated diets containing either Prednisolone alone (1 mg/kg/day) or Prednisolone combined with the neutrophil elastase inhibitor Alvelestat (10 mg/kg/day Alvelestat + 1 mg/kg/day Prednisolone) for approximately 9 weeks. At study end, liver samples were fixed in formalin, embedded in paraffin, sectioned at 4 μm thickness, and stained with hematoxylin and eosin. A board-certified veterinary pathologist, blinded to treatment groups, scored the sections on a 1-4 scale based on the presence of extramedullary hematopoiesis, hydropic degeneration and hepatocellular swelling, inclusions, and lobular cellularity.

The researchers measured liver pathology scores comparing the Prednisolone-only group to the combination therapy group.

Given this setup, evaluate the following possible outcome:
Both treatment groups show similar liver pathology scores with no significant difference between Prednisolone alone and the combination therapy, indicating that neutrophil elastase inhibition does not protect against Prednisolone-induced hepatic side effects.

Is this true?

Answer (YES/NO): NO